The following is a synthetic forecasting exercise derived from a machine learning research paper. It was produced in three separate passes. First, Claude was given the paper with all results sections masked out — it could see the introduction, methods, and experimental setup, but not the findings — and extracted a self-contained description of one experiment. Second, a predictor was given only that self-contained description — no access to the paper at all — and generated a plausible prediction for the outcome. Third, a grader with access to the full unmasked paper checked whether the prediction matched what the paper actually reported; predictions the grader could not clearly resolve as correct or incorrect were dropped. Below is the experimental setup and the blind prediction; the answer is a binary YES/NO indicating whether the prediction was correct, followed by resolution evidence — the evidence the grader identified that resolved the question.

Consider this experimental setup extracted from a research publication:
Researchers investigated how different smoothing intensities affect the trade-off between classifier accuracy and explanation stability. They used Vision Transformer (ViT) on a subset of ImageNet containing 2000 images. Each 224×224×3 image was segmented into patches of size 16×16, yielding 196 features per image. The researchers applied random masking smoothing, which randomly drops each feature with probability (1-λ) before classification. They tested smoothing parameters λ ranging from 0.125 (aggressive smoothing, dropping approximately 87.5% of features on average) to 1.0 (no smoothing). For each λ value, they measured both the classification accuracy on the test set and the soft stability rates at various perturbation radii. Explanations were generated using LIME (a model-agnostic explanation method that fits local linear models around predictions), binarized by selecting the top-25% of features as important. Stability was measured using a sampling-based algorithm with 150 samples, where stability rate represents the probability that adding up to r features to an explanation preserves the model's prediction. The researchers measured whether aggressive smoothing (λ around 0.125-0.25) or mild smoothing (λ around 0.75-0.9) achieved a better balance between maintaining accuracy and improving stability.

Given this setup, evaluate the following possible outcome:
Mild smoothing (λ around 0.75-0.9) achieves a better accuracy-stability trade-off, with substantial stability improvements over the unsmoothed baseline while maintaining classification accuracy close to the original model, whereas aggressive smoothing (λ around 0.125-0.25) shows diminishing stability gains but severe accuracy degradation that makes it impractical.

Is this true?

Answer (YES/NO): NO